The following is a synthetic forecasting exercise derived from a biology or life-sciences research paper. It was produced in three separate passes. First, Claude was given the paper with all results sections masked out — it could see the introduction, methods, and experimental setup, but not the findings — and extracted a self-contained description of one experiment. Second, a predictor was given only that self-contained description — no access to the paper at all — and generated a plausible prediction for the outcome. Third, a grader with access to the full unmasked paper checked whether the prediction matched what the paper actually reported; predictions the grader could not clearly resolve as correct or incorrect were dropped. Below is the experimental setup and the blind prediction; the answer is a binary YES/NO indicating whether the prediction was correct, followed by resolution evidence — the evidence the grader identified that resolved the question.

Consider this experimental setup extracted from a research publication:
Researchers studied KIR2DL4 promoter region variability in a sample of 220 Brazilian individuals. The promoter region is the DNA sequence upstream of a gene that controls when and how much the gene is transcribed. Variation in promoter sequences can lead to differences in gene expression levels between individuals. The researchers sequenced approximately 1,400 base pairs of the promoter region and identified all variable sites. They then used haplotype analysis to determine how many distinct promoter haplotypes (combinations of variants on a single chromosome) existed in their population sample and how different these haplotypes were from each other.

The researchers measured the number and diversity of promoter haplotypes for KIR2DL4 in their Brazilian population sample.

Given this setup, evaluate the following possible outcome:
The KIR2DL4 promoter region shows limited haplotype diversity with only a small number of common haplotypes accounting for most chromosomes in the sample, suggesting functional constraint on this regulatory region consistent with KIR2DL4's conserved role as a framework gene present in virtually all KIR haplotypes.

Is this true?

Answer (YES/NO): NO